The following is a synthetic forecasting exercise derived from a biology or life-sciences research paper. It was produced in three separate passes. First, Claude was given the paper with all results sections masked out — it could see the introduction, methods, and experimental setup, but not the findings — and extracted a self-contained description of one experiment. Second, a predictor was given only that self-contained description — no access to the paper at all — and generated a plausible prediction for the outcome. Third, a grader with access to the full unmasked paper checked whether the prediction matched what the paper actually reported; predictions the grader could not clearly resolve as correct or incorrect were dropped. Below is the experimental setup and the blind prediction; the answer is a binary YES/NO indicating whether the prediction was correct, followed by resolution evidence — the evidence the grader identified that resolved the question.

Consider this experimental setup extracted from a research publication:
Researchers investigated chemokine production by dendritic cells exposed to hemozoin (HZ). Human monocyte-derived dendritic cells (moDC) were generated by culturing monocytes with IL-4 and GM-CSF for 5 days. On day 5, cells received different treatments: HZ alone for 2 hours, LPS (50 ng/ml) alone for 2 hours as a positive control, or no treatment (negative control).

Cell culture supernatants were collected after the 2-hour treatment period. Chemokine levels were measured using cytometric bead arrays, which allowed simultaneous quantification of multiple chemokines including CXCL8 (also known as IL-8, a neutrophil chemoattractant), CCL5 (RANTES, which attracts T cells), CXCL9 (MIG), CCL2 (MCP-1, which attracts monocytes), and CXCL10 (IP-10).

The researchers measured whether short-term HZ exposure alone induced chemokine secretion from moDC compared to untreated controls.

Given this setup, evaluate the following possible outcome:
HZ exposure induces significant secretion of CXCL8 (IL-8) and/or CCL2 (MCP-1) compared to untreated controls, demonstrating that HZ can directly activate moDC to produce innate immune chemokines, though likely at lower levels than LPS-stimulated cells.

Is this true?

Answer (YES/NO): NO